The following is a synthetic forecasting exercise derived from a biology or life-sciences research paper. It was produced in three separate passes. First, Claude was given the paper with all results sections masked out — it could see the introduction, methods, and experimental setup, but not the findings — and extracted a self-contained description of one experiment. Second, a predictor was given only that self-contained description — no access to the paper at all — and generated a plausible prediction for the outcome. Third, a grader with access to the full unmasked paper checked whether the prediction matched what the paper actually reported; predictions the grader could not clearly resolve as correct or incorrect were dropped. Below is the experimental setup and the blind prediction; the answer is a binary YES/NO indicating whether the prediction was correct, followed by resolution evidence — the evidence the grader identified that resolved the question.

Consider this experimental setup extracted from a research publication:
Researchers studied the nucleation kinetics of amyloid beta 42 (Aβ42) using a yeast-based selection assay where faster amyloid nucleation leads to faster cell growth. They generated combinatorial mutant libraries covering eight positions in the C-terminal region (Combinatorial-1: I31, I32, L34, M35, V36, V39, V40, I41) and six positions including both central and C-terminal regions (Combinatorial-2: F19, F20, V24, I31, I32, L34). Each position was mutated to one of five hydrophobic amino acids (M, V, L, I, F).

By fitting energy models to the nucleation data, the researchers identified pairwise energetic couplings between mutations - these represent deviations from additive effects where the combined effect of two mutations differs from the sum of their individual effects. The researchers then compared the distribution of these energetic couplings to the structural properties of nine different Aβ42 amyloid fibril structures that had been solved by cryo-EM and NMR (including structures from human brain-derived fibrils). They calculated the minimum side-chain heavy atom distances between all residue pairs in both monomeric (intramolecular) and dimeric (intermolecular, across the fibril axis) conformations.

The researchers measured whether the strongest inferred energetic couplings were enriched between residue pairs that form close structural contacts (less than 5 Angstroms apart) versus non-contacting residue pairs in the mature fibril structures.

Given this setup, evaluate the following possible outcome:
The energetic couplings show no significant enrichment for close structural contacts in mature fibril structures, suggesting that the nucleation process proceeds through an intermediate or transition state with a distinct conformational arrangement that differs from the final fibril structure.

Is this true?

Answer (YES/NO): NO